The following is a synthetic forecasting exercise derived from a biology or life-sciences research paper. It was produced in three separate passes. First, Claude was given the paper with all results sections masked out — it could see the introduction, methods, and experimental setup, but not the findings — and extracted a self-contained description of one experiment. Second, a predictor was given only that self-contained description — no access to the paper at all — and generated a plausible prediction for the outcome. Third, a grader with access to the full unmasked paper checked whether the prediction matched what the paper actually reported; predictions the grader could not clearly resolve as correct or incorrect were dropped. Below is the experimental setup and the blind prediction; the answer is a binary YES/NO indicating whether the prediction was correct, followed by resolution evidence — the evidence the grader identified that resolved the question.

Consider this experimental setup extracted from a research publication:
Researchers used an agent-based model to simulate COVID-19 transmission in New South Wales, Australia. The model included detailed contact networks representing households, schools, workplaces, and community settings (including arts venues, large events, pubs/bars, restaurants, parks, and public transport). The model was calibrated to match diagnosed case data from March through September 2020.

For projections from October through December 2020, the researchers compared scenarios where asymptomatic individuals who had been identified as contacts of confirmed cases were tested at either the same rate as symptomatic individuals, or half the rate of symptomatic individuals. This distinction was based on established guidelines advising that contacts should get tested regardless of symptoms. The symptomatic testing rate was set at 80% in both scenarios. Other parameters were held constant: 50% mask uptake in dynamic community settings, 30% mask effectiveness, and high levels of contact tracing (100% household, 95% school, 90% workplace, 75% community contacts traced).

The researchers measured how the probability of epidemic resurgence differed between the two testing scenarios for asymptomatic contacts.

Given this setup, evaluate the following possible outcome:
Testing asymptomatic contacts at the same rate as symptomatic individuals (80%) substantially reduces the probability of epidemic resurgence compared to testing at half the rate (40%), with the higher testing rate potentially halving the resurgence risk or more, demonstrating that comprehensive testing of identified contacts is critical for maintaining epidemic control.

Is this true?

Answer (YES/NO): NO